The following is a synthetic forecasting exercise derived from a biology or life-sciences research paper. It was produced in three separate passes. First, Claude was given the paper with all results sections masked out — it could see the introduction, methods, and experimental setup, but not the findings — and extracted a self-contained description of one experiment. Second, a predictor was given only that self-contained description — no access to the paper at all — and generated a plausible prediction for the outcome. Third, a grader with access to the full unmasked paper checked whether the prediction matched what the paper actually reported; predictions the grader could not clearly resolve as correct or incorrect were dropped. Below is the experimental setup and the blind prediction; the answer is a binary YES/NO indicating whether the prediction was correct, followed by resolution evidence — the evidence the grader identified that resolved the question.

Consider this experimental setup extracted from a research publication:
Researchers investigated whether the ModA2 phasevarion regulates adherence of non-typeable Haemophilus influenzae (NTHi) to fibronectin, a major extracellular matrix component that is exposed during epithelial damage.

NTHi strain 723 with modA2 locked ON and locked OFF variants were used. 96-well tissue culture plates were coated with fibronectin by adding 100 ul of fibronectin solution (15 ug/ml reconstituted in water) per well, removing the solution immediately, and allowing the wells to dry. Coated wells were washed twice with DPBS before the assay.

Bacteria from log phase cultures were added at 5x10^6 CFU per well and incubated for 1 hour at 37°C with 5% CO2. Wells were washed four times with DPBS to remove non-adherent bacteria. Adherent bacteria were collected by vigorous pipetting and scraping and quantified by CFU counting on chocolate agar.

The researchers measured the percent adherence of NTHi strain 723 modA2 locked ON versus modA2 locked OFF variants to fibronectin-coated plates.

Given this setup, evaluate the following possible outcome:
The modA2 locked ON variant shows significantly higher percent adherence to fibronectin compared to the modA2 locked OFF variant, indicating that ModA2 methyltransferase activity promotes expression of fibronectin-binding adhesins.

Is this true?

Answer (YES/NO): NO